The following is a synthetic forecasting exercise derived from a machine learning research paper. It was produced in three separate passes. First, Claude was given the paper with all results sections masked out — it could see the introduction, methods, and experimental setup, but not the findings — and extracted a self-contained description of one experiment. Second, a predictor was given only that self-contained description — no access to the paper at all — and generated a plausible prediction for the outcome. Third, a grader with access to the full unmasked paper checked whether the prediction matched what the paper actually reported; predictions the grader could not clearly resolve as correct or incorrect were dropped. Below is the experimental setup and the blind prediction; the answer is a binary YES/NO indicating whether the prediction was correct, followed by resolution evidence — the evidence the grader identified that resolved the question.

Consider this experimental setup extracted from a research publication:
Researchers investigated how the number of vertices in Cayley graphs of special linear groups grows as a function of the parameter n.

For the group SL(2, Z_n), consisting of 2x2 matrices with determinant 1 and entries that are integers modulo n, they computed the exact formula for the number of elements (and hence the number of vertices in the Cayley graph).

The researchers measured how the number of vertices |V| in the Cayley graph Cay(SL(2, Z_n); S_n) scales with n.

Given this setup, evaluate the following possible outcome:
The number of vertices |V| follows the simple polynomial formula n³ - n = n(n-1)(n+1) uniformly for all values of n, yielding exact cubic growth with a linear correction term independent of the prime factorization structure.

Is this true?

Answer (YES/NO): NO